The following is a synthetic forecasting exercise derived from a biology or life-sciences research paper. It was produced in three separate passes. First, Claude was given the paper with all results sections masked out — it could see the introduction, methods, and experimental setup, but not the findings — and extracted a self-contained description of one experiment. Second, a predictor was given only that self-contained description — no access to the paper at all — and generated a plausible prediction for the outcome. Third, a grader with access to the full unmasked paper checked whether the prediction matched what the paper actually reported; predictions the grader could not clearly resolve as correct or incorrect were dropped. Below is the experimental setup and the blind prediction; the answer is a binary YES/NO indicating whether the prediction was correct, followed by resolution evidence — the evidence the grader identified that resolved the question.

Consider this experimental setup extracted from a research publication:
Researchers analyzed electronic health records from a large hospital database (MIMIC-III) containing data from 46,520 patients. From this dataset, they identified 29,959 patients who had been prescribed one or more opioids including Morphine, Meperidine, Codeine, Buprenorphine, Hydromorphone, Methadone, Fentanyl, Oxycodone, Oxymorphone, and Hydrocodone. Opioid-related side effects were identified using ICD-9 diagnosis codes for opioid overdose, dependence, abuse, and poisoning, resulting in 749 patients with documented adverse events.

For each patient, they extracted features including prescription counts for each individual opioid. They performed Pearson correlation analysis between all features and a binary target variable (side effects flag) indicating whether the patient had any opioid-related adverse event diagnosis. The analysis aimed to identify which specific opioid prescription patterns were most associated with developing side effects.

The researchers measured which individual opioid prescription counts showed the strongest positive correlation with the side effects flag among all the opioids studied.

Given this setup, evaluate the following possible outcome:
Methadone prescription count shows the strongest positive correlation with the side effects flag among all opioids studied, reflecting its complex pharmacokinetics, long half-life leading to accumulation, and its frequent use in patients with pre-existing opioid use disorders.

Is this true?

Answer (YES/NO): NO